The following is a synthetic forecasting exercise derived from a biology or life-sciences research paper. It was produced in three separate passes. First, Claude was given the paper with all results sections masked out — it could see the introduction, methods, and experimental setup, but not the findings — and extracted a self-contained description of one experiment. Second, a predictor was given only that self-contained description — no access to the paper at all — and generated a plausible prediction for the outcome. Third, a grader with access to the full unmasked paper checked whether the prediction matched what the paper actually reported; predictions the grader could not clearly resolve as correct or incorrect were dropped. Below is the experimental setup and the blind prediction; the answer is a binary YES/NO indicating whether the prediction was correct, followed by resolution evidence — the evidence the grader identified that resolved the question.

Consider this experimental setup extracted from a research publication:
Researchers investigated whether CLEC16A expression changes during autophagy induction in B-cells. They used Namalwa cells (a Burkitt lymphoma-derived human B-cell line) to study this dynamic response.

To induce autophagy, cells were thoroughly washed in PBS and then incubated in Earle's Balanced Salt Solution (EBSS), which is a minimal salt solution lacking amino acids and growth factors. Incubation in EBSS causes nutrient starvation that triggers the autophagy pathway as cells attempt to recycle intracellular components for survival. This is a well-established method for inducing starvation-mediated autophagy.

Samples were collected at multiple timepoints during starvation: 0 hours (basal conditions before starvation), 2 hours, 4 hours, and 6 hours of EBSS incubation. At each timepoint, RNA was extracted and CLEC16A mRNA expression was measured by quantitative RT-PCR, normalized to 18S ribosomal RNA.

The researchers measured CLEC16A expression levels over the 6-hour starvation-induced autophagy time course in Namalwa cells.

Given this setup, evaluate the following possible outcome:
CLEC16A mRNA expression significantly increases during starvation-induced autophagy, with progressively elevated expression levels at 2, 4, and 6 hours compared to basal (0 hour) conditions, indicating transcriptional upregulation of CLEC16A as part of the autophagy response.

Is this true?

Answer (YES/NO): NO